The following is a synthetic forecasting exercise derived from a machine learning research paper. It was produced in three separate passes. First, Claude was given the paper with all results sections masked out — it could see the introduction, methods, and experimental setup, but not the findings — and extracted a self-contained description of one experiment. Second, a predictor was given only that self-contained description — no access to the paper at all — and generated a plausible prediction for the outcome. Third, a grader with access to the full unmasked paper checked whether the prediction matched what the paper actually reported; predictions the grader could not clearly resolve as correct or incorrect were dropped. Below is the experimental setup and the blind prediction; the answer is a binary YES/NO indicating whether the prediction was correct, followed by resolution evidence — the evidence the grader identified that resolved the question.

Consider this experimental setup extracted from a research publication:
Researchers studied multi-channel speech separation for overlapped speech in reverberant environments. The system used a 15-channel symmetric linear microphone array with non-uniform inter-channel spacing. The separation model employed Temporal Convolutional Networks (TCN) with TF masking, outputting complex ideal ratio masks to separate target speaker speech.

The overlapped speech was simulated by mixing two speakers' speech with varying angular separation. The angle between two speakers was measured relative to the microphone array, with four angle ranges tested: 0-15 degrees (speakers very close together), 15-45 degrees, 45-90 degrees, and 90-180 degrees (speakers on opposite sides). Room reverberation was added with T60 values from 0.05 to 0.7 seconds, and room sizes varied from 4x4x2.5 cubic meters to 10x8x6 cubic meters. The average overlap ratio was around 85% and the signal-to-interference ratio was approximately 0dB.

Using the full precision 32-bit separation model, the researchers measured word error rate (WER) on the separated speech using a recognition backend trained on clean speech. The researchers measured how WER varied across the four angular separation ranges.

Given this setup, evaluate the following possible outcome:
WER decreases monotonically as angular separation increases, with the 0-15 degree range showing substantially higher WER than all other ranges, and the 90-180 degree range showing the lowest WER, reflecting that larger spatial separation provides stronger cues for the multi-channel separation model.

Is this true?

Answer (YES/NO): YES